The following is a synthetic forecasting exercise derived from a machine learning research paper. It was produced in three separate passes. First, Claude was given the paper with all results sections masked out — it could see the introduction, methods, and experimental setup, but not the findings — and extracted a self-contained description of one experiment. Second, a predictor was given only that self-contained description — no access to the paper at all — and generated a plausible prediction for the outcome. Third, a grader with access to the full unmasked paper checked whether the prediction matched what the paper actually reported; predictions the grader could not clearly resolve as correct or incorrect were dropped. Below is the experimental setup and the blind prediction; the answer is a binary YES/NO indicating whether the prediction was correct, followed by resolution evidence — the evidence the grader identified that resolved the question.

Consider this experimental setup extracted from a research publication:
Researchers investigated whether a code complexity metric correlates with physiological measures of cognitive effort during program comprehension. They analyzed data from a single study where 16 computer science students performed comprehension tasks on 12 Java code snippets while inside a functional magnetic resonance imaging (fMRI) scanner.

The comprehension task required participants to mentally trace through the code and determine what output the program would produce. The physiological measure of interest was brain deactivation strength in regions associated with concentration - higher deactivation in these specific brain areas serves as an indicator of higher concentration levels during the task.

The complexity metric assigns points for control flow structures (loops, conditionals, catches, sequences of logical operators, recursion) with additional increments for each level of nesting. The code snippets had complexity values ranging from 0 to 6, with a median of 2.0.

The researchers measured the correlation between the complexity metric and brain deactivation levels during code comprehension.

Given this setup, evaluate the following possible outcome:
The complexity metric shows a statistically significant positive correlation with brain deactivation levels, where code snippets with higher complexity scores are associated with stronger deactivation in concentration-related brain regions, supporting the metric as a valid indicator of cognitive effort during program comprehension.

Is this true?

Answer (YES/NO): NO